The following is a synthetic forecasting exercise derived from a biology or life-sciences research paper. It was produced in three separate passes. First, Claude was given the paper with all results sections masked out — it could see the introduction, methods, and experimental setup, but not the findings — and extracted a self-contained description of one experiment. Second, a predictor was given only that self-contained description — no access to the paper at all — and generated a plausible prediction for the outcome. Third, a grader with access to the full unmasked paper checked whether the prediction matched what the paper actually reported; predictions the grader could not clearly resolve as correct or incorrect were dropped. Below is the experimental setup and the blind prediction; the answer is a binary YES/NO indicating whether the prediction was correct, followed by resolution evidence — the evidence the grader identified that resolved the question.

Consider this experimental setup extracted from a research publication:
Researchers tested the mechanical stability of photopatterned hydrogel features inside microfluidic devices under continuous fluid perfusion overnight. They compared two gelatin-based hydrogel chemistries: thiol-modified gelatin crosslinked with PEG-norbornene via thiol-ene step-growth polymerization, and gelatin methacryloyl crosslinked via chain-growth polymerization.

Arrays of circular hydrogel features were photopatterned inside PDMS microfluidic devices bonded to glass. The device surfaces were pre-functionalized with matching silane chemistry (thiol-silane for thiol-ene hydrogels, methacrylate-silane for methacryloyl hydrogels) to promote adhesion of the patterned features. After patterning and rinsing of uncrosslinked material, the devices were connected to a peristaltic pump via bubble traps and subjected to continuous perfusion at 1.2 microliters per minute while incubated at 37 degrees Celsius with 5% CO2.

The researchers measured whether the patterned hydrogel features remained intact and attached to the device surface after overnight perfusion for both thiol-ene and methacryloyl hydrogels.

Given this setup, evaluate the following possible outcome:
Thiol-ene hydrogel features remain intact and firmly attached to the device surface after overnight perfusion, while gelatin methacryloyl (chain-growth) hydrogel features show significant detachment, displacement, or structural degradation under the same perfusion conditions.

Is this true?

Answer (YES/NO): YES